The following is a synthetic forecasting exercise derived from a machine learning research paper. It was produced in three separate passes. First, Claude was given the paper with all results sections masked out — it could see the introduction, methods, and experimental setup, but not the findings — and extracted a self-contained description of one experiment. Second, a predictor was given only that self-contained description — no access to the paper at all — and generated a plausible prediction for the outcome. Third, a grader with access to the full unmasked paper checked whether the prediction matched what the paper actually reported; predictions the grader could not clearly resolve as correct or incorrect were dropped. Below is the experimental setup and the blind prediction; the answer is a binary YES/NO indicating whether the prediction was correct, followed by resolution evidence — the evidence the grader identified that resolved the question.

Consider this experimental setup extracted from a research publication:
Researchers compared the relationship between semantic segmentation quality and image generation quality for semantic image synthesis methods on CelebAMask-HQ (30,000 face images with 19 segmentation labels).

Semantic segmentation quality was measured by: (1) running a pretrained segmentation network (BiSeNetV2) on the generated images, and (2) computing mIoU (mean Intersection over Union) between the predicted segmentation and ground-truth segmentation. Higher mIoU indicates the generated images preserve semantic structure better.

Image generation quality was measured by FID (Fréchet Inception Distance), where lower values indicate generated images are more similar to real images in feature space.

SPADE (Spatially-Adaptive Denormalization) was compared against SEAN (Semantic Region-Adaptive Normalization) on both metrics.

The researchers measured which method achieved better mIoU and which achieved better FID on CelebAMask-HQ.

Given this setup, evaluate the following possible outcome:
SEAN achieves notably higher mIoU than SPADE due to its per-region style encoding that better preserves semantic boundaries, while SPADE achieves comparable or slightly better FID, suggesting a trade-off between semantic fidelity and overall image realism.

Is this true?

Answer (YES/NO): NO